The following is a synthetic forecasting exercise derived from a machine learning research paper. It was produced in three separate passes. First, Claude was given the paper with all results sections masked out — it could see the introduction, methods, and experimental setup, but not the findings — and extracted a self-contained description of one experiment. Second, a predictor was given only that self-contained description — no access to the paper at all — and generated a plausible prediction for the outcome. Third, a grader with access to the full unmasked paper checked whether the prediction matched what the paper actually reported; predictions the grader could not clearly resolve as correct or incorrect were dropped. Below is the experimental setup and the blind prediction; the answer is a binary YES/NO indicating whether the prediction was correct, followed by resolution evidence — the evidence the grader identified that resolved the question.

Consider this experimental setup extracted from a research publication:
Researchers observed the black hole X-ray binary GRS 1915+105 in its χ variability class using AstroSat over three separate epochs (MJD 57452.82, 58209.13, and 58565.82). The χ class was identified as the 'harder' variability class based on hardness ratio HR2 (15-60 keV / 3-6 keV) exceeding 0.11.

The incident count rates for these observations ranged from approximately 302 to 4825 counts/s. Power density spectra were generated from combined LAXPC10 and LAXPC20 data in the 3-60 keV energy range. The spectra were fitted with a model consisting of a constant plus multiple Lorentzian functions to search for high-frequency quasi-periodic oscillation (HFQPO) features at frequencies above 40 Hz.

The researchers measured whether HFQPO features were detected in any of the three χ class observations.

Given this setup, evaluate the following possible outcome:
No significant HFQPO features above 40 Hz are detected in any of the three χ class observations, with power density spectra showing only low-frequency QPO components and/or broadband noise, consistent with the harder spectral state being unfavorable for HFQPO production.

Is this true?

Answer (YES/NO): YES